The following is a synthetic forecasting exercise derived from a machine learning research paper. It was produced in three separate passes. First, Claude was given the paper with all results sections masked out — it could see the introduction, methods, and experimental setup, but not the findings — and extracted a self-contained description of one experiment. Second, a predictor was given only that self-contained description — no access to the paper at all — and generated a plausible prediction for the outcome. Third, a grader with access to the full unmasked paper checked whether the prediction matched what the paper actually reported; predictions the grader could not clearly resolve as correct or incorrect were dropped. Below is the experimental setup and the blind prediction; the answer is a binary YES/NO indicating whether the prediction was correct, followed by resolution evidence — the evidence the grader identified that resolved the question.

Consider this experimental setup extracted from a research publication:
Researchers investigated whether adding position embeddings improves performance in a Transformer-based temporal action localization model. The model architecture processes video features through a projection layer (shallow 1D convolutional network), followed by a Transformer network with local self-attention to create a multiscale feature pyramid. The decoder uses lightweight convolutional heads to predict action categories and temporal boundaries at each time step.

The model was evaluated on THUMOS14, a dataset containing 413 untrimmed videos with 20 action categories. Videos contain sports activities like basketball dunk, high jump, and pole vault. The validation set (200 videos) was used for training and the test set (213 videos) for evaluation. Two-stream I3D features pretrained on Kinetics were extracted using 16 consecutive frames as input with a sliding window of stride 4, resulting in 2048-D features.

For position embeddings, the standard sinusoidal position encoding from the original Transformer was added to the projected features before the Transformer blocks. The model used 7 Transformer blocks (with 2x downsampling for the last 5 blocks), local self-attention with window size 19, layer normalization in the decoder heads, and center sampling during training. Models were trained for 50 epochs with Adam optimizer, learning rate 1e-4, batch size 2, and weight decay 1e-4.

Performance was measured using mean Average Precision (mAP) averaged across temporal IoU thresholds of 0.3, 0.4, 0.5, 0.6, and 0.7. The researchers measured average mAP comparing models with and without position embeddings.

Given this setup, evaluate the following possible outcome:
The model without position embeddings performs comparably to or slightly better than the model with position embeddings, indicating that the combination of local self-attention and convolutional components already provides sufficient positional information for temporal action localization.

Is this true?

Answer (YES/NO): YES